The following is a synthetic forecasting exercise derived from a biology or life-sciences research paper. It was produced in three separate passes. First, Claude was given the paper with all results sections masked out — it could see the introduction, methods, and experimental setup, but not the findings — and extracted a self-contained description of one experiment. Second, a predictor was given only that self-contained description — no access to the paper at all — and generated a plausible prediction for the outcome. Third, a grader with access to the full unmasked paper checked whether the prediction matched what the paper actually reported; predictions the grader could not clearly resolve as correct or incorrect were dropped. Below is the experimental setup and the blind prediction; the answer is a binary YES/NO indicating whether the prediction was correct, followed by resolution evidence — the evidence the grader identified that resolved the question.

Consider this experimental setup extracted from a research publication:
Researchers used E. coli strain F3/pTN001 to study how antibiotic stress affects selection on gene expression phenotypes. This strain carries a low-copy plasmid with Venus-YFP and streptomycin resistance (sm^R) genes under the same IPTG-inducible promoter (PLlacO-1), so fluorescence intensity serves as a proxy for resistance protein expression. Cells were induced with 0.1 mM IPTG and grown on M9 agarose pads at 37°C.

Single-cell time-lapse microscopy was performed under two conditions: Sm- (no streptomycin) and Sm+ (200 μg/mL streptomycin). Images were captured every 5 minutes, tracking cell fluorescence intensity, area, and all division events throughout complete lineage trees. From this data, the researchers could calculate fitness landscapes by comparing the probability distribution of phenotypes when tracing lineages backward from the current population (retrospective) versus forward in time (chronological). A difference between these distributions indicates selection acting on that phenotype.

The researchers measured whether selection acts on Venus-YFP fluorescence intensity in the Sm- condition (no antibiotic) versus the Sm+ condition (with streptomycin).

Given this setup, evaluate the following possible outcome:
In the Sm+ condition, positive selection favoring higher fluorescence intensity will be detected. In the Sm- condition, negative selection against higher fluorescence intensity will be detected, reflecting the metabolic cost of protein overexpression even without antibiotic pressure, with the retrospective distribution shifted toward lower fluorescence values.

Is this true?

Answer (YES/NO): NO